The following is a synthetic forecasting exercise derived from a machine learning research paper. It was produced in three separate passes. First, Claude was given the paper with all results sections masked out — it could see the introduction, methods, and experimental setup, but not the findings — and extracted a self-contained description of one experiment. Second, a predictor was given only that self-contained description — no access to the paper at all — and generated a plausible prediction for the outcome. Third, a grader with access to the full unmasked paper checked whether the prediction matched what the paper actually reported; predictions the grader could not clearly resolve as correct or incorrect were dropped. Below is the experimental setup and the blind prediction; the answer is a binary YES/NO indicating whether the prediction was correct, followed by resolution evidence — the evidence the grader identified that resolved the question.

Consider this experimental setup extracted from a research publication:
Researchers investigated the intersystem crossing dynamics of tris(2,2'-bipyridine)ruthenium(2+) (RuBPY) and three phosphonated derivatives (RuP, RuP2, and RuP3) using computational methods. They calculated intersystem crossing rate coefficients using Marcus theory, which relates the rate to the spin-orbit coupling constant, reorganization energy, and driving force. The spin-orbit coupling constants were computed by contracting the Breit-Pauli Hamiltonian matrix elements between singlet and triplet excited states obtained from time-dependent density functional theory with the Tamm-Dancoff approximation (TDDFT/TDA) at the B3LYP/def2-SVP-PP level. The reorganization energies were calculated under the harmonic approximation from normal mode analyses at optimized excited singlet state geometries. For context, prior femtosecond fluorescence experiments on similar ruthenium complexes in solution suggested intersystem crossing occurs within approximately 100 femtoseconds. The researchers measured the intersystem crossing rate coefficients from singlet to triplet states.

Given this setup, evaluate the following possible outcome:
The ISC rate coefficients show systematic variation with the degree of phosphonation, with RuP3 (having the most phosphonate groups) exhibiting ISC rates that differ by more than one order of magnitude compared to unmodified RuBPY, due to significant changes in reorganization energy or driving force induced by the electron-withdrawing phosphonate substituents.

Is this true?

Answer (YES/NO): NO